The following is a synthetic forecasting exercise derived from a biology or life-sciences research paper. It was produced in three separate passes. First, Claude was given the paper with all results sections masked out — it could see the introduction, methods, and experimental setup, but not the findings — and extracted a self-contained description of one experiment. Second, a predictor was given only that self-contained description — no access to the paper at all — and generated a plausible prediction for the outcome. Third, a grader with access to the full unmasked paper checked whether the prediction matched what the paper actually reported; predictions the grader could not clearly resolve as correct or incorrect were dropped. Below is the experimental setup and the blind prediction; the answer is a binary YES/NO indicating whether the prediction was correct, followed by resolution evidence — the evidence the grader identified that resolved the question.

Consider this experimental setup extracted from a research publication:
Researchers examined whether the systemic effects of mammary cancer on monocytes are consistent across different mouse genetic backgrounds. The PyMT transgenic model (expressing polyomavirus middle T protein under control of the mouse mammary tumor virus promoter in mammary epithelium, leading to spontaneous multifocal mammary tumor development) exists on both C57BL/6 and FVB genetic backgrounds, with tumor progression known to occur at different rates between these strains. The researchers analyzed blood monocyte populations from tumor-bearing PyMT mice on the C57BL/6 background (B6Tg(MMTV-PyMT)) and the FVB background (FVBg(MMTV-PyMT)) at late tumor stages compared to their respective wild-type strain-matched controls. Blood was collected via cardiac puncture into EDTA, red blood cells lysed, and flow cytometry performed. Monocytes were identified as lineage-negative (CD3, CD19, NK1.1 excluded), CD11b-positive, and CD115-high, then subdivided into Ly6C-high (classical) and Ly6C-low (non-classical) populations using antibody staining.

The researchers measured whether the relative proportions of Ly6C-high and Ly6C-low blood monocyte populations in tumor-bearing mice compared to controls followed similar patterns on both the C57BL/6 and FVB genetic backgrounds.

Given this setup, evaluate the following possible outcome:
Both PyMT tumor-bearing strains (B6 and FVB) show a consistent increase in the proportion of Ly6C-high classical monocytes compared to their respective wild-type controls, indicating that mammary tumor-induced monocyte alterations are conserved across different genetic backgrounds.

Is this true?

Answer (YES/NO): NO